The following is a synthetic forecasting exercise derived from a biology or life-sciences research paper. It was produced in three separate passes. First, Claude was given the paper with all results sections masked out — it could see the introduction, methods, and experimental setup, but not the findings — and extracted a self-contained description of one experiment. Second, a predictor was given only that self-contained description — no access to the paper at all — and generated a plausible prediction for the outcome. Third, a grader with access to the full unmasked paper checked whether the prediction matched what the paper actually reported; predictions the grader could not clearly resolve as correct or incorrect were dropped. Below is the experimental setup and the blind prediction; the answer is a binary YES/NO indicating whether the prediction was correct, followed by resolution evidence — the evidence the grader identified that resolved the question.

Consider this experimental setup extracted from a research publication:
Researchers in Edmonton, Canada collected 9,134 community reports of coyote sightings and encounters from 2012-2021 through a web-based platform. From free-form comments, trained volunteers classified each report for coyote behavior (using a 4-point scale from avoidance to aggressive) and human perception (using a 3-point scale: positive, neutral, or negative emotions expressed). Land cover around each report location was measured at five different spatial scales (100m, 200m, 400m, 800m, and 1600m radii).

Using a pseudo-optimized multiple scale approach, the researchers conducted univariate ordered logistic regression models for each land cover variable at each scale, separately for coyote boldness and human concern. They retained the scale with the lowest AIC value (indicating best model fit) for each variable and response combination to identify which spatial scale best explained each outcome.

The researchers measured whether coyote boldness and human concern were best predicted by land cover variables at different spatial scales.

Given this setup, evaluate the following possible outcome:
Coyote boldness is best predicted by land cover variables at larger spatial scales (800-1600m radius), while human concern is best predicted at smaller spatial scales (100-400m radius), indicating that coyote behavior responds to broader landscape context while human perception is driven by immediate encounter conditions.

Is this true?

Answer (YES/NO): NO